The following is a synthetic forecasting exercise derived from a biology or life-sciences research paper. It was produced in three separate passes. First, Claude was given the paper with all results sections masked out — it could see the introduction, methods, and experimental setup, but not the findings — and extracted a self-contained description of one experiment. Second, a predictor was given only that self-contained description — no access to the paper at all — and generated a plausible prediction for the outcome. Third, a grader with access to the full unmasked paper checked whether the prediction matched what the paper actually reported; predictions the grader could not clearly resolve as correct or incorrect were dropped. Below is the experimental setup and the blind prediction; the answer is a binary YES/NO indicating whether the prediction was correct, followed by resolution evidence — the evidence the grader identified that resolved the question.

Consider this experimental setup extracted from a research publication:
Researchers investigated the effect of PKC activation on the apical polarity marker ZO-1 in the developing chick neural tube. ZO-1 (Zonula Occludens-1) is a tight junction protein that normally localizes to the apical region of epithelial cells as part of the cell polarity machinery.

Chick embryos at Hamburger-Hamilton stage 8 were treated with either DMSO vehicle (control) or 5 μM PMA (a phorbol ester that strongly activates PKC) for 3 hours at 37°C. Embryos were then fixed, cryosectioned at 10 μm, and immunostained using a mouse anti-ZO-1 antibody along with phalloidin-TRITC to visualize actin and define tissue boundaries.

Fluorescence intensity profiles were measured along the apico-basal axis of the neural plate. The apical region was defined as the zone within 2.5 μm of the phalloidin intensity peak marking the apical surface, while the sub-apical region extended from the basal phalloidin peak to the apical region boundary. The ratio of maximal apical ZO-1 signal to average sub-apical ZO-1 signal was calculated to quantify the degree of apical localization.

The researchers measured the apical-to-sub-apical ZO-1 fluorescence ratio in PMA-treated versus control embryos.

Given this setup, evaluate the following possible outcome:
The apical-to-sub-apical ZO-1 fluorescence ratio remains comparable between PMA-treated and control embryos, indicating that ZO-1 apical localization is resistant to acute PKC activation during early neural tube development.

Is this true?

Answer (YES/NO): NO